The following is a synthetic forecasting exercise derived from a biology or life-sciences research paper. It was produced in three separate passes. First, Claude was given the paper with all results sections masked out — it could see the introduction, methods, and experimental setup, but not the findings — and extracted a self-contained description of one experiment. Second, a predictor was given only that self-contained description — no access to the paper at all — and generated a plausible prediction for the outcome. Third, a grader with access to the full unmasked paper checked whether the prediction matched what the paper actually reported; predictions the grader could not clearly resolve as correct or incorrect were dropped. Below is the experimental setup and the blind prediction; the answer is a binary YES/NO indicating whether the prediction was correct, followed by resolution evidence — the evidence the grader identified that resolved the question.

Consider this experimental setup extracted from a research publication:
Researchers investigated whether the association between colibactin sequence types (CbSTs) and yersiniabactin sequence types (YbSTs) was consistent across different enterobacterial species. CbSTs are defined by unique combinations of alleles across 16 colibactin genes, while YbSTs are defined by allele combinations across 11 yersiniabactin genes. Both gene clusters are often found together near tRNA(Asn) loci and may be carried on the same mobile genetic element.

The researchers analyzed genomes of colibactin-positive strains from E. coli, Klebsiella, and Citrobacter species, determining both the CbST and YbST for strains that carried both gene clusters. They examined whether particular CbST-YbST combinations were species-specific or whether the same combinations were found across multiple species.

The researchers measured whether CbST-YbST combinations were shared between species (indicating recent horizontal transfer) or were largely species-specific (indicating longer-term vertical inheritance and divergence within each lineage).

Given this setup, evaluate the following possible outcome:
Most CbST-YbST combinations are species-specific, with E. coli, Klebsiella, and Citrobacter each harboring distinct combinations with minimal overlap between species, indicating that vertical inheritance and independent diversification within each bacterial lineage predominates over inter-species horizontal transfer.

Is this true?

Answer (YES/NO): YES